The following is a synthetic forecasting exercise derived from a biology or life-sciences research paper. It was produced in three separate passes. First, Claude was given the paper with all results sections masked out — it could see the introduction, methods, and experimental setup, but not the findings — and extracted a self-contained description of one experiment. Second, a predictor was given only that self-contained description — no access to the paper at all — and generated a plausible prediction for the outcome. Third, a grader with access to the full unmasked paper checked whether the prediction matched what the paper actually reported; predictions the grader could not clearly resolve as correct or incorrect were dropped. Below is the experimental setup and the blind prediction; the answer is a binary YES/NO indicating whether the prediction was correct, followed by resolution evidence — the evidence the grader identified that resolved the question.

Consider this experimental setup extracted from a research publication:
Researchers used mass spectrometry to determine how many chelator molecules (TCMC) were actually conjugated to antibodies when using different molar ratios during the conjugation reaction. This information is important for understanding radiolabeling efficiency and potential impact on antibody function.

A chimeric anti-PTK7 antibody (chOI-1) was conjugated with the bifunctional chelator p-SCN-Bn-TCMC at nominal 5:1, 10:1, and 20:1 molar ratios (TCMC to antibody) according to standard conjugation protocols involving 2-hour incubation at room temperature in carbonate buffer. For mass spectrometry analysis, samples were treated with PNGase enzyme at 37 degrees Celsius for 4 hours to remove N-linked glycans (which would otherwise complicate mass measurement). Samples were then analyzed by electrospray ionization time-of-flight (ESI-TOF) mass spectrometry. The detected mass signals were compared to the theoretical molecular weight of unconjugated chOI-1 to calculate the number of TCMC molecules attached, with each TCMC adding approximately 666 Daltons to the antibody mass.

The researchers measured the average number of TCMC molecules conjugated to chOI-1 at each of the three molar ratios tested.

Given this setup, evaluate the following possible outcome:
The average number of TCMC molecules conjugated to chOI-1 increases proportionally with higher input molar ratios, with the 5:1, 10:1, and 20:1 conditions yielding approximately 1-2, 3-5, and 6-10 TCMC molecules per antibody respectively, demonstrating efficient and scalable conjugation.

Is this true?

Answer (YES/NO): NO